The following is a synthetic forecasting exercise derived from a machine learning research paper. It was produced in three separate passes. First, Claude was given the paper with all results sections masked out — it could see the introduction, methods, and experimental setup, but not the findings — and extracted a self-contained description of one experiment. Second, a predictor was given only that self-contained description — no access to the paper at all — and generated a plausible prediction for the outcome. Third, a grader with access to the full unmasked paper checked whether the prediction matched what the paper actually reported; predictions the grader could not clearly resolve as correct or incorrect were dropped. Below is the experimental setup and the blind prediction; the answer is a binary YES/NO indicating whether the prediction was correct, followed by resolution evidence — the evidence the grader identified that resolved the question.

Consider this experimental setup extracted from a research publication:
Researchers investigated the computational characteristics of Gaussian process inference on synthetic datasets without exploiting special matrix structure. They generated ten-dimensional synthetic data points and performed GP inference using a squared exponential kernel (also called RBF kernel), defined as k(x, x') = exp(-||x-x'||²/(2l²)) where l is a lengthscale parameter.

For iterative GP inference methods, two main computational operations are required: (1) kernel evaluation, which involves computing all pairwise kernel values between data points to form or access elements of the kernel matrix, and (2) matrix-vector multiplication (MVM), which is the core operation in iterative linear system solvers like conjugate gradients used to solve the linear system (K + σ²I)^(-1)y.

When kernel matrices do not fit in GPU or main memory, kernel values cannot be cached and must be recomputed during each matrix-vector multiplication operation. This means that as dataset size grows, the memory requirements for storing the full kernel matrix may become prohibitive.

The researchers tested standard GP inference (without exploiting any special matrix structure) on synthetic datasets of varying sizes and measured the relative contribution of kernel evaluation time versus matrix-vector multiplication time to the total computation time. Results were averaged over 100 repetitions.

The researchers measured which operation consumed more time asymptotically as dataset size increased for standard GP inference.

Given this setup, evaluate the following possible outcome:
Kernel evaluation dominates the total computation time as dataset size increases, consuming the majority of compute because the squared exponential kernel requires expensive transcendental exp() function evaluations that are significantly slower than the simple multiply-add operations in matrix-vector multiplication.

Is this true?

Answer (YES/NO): YES